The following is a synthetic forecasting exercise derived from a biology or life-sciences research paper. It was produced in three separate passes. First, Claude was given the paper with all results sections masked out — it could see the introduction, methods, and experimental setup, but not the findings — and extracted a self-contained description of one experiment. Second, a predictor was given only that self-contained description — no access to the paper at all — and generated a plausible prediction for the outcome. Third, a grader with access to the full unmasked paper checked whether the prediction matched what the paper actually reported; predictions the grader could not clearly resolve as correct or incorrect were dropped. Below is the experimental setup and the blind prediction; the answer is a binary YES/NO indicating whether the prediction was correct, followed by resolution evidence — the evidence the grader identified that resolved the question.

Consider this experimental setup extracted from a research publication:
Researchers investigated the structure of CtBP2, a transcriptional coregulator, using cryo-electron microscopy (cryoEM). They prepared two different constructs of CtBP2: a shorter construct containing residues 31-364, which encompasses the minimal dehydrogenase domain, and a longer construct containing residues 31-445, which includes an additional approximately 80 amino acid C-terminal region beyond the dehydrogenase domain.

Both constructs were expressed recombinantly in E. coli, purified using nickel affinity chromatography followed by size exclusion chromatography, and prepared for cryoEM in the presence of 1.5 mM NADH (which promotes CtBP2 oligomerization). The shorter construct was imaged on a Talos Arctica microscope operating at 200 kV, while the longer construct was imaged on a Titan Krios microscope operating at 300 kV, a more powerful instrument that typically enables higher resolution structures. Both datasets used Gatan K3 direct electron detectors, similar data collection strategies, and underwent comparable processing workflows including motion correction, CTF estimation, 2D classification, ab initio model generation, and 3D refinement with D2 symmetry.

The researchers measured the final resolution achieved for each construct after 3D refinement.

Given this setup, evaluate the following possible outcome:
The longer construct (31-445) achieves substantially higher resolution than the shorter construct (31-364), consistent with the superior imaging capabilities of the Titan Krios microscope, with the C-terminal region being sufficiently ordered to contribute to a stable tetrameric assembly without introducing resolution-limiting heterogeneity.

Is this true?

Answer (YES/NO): NO